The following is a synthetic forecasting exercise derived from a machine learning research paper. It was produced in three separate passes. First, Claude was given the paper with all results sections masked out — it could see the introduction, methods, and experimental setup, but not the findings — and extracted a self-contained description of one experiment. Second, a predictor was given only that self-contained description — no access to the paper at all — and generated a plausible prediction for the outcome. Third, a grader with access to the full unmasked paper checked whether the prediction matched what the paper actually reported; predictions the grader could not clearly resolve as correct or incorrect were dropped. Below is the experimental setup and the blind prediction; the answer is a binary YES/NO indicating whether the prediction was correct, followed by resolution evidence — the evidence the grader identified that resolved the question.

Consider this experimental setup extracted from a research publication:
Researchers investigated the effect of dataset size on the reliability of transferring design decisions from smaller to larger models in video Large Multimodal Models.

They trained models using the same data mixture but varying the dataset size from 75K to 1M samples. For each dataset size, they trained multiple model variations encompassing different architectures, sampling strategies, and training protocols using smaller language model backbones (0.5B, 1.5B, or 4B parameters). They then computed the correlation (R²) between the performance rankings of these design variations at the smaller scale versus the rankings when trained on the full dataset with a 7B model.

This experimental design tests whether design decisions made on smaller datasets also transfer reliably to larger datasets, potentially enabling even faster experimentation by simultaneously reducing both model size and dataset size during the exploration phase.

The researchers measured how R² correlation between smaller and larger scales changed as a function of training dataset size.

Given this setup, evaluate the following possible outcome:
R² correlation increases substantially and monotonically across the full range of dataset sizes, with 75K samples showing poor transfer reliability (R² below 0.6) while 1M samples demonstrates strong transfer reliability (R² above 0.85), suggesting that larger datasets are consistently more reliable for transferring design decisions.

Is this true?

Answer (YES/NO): NO